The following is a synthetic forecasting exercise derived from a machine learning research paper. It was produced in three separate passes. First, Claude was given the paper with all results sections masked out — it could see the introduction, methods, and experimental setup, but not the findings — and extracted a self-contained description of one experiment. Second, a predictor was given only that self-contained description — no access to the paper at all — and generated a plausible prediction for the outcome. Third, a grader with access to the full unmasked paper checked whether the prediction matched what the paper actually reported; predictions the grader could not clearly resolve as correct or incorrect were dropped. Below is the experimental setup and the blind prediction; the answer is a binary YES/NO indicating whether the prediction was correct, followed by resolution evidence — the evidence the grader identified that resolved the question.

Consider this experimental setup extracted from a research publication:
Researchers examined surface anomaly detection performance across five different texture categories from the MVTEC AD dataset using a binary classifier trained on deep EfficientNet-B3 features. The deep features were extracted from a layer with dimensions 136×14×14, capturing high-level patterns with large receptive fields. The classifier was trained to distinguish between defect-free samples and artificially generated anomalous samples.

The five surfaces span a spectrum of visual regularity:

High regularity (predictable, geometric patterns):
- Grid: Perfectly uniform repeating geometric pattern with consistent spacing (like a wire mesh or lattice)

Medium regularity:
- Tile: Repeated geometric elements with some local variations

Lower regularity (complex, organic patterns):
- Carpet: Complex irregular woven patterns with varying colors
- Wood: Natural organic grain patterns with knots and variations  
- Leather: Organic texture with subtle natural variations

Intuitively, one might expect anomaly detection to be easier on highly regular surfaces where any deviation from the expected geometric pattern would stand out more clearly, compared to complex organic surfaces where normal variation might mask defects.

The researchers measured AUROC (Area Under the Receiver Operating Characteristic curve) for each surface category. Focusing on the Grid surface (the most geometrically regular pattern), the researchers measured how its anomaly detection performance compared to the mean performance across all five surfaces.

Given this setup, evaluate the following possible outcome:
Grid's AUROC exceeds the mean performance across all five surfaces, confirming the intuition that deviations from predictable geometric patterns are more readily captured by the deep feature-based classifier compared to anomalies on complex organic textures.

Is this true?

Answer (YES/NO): NO